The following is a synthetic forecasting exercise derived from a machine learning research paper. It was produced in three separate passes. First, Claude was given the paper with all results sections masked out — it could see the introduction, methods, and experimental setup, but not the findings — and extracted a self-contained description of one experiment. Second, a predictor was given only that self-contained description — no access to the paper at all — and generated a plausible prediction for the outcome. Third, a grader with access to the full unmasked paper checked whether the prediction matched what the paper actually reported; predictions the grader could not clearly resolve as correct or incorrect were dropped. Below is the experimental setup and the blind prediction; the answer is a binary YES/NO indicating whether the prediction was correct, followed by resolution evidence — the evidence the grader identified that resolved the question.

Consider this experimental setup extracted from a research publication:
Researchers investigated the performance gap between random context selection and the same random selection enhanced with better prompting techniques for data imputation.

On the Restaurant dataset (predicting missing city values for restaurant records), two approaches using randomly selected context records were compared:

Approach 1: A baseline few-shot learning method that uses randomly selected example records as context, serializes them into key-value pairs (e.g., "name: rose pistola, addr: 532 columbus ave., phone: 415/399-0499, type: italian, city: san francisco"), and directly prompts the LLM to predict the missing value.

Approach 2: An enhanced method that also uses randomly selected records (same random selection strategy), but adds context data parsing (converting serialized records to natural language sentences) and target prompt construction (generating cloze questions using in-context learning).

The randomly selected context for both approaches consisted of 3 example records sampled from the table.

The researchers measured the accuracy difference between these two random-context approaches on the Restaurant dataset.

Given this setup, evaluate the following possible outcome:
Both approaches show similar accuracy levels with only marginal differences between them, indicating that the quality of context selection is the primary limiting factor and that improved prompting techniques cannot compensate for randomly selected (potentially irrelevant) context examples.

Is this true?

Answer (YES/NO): NO